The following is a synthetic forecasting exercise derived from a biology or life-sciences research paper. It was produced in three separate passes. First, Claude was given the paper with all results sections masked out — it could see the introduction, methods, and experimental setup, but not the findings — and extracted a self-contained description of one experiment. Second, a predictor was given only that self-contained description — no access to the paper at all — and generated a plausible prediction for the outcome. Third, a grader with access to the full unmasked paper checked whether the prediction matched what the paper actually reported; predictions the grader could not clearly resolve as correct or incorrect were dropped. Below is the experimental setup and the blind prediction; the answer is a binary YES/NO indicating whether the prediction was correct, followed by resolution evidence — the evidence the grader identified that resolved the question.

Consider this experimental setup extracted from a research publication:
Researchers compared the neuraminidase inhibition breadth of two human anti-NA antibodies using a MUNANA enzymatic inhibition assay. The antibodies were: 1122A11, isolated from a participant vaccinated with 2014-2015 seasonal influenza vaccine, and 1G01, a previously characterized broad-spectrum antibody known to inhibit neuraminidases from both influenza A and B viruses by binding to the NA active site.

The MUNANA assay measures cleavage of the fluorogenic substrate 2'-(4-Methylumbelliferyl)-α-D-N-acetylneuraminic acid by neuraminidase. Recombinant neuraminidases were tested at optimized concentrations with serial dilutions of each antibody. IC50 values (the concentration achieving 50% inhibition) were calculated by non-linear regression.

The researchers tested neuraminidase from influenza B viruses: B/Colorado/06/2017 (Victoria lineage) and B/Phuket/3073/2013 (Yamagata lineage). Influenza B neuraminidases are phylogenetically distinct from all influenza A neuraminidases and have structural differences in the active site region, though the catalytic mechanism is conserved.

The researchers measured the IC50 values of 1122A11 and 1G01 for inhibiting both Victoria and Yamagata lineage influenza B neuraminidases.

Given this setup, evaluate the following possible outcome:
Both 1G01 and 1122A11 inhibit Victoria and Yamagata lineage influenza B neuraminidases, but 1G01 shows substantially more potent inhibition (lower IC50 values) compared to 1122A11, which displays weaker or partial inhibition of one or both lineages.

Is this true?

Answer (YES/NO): NO